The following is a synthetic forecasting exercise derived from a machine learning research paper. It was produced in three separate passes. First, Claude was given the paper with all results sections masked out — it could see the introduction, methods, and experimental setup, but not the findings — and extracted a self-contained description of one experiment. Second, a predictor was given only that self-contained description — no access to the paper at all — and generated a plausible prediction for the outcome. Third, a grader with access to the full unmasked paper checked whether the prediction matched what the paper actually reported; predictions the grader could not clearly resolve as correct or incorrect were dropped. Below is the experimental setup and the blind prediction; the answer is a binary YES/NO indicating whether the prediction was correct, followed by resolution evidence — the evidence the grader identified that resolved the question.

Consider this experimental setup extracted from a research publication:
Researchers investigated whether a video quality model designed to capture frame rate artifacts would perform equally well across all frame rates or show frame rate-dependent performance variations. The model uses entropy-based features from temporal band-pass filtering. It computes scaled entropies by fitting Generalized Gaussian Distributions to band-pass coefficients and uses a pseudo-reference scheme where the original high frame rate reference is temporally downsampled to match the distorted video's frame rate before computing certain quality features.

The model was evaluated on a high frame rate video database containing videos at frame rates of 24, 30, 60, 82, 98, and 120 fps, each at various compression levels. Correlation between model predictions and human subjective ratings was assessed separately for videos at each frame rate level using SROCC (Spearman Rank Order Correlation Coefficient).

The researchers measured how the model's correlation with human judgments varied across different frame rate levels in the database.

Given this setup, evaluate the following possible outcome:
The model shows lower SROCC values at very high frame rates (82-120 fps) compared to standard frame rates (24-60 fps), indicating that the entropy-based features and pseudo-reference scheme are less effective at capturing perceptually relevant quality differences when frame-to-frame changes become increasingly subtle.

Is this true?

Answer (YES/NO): NO